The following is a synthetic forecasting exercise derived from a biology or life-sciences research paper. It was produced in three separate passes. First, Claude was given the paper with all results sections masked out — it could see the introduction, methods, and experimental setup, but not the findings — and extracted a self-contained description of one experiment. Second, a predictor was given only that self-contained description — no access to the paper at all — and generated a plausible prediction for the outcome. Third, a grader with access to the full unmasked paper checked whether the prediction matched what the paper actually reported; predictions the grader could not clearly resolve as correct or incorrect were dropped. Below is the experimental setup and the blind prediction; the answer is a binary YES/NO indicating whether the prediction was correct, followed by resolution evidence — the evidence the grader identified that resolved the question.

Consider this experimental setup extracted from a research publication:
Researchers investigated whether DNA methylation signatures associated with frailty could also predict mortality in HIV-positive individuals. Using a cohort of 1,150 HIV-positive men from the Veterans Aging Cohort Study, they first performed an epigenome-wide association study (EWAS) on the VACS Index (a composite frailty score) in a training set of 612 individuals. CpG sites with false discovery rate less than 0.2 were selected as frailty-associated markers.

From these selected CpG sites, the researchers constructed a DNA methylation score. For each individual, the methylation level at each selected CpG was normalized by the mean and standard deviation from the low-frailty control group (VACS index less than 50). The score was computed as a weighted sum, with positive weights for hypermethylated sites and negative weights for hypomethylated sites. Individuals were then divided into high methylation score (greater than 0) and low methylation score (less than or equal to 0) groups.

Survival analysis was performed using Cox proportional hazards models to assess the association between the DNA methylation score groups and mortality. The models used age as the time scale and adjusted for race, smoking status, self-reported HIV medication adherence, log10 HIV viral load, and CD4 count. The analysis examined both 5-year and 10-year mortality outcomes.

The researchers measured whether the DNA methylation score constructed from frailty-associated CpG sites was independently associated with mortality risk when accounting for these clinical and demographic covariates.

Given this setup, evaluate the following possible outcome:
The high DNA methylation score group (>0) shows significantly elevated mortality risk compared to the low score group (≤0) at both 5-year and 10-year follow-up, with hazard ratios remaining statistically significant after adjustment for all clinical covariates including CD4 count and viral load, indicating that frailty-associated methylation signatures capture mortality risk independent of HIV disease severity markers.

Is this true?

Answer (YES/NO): YES